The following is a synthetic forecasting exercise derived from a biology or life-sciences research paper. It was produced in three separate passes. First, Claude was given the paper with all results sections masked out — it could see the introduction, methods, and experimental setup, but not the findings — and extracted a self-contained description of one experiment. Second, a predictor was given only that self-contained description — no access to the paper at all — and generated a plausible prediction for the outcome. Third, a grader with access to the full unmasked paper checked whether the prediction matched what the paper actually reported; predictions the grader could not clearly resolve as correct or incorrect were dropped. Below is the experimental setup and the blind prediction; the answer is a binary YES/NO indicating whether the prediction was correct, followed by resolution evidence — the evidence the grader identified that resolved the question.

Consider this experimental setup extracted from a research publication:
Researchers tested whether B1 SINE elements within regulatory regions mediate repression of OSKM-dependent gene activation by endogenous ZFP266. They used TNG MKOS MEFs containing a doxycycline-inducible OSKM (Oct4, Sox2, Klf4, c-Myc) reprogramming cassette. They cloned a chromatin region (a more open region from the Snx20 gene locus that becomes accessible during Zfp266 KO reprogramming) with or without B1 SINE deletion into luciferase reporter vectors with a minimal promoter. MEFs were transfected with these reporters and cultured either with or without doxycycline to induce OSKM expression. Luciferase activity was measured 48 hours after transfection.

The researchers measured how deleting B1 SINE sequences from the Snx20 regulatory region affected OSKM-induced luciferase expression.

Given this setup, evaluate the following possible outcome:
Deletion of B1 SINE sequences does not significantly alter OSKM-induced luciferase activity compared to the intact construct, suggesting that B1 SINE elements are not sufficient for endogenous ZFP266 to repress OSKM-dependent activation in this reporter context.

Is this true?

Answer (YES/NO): NO